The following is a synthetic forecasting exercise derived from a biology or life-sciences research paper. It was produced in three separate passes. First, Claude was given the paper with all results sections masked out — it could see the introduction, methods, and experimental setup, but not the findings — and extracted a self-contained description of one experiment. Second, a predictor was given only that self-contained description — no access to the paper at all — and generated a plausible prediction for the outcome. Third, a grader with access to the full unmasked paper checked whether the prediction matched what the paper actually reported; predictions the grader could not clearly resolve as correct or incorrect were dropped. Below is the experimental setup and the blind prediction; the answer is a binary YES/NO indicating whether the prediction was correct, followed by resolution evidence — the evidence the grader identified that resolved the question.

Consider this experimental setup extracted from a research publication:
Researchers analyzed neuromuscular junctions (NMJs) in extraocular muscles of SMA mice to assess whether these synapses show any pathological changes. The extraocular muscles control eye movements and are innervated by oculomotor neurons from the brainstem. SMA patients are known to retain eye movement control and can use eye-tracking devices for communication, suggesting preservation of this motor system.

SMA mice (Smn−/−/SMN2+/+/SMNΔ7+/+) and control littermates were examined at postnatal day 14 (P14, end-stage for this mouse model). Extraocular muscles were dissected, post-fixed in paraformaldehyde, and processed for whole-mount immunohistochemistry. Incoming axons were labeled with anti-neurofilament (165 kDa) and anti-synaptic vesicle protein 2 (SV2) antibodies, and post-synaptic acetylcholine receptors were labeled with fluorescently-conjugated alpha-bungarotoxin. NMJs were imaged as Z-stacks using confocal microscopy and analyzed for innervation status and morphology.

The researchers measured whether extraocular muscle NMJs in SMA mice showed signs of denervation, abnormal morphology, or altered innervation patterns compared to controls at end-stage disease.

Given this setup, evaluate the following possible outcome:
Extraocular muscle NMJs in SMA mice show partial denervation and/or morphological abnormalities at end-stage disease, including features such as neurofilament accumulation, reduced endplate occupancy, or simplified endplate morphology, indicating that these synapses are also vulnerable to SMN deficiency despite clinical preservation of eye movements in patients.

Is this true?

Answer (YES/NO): NO